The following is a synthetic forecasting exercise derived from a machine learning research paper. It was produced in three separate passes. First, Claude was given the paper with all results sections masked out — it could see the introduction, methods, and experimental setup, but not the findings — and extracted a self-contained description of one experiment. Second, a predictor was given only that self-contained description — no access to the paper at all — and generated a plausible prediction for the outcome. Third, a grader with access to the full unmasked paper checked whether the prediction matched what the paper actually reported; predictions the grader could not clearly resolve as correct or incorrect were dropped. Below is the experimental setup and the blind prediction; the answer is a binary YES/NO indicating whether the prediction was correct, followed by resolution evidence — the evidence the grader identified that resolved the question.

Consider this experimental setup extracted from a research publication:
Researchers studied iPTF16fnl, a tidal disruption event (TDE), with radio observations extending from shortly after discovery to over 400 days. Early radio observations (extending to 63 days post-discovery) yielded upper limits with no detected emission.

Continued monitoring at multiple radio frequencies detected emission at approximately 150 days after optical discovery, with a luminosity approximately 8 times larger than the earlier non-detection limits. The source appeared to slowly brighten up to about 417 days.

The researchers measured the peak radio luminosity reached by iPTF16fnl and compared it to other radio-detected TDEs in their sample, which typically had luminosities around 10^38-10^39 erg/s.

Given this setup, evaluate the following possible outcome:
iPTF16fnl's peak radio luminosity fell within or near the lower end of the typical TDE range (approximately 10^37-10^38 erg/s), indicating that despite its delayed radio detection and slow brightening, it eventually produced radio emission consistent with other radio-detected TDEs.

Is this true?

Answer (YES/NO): NO